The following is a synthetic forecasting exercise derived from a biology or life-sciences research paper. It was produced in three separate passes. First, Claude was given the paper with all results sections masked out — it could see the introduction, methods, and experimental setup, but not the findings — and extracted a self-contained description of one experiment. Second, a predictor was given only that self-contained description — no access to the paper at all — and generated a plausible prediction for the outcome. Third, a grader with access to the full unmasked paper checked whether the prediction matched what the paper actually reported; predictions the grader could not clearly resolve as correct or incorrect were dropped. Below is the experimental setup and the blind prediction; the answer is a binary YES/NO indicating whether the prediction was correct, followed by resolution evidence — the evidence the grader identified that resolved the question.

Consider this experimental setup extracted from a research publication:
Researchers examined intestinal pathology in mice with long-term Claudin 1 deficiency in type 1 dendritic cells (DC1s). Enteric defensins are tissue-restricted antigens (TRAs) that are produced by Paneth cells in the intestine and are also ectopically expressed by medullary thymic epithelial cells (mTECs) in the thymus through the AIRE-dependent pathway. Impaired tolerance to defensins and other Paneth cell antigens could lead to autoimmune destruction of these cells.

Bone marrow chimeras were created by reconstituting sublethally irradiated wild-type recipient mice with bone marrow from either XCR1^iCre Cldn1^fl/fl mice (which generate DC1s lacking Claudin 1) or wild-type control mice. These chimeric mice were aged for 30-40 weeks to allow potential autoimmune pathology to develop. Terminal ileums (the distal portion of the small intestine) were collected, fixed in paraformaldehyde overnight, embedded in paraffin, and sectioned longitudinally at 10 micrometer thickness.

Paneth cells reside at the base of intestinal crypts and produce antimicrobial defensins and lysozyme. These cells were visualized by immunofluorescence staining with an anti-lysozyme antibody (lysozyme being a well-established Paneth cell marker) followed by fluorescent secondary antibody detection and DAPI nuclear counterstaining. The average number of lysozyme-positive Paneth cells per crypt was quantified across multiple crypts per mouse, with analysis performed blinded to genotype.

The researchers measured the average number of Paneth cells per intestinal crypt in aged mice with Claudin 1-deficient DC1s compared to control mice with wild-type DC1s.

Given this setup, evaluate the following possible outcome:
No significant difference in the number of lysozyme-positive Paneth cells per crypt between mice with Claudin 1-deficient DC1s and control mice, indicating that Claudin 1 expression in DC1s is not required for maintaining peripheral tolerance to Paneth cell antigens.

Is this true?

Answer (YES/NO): YES